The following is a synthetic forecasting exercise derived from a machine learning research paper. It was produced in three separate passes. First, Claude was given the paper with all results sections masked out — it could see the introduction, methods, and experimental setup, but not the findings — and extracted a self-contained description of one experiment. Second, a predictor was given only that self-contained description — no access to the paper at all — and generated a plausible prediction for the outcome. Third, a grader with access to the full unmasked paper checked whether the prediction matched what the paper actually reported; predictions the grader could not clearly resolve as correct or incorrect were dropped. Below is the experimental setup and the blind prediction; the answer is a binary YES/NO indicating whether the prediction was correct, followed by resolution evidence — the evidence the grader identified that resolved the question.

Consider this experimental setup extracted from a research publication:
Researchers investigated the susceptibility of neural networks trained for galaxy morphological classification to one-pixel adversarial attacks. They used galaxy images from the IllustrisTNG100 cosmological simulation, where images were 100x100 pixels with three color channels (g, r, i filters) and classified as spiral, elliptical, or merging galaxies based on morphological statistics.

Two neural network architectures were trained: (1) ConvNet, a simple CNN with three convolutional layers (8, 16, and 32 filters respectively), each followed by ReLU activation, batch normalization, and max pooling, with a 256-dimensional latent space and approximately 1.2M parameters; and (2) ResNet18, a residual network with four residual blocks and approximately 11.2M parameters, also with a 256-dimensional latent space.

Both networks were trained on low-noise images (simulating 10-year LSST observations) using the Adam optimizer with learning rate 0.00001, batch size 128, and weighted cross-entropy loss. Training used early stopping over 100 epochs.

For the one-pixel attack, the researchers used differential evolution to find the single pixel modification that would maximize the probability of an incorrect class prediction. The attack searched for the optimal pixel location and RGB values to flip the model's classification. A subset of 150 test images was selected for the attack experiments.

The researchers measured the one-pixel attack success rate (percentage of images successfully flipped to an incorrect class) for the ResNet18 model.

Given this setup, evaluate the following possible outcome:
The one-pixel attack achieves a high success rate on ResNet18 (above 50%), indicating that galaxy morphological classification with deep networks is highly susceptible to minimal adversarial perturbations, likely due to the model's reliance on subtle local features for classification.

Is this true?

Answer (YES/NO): YES